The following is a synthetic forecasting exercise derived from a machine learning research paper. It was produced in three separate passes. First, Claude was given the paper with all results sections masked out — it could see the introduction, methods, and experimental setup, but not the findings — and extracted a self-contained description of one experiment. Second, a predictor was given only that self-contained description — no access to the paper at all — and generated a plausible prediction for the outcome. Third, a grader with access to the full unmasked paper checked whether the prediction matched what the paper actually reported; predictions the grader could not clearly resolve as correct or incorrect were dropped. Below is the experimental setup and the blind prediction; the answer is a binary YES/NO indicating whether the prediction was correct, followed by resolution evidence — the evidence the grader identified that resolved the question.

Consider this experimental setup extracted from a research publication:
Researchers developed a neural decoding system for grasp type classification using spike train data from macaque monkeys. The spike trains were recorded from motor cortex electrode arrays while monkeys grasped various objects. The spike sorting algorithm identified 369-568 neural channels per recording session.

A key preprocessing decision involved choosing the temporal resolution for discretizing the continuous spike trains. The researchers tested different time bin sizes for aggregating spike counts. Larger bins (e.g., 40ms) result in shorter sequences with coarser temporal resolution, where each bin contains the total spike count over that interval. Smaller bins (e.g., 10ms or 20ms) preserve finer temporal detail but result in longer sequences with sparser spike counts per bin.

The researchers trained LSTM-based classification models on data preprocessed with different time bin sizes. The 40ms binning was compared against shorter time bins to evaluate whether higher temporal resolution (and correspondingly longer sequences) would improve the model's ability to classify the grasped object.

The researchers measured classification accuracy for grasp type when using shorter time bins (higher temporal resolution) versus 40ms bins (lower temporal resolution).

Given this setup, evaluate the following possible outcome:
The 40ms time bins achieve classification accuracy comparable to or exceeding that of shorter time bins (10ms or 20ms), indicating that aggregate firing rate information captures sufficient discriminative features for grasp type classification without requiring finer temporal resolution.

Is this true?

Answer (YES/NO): YES